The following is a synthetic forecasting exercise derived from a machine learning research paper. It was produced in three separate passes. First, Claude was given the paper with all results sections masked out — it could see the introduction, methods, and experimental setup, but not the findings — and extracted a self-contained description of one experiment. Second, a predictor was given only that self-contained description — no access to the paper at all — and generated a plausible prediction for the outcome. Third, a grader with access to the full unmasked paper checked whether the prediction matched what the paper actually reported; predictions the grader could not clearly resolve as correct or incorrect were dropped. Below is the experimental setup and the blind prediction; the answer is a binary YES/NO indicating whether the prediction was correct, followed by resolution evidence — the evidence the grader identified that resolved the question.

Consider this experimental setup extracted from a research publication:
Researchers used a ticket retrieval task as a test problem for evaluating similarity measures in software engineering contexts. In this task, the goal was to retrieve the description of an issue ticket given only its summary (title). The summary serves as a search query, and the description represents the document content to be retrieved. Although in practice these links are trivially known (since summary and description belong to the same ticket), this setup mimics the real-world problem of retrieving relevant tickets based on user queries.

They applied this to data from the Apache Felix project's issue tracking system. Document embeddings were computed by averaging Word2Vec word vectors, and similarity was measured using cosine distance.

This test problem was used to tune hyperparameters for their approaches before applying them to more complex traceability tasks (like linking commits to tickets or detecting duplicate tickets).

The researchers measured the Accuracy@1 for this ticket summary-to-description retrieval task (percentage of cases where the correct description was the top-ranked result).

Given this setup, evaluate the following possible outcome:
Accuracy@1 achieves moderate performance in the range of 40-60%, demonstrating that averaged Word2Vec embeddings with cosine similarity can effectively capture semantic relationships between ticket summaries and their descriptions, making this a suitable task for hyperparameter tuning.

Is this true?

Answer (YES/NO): NO